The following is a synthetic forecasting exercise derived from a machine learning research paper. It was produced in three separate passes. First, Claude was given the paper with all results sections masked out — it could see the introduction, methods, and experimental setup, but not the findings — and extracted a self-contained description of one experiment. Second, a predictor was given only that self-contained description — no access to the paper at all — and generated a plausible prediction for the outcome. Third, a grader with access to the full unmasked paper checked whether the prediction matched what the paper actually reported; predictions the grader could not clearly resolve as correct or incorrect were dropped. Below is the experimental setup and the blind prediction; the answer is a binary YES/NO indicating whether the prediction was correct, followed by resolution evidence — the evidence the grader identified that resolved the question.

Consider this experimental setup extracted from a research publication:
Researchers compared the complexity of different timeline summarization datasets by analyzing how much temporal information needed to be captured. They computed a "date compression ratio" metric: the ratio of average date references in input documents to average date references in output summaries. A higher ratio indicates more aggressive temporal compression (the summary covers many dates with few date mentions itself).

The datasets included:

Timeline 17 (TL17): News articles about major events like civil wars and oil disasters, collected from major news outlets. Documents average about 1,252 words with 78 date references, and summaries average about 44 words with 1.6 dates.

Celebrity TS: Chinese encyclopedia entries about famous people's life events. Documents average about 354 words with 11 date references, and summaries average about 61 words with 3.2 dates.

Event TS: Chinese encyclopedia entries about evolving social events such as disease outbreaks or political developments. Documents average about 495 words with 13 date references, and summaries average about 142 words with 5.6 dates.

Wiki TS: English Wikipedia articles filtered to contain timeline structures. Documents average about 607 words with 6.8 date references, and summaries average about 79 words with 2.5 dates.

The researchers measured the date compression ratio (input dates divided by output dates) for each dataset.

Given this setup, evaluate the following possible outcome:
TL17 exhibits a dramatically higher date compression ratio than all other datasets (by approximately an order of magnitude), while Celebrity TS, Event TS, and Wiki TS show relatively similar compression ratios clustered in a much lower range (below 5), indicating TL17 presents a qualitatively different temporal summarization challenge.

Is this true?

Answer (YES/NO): YES